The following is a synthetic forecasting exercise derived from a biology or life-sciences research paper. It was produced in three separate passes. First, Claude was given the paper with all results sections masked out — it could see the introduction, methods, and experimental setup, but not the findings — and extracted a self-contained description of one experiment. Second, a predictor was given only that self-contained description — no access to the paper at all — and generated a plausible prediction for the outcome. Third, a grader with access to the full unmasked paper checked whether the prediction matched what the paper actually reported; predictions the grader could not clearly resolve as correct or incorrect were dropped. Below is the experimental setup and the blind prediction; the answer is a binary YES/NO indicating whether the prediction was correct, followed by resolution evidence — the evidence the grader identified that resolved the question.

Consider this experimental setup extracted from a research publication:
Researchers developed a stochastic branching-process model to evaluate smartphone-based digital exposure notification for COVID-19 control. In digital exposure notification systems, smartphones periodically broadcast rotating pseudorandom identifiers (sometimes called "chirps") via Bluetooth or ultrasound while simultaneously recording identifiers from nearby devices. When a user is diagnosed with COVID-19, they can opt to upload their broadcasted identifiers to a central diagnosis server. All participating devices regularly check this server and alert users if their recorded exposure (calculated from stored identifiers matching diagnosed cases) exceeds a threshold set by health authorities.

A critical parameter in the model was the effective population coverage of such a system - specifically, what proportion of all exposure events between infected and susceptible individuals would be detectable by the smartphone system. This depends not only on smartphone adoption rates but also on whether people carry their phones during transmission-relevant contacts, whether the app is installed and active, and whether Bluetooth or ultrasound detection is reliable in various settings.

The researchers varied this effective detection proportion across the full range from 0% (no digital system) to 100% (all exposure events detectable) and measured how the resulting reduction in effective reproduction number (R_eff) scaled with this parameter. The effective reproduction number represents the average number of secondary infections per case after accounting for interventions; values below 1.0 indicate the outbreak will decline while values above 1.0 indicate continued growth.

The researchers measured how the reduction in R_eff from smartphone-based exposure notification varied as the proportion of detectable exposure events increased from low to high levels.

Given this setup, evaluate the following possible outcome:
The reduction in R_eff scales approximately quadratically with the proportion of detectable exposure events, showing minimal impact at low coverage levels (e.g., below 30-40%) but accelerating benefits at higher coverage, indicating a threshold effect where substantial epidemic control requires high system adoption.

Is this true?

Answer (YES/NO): YES